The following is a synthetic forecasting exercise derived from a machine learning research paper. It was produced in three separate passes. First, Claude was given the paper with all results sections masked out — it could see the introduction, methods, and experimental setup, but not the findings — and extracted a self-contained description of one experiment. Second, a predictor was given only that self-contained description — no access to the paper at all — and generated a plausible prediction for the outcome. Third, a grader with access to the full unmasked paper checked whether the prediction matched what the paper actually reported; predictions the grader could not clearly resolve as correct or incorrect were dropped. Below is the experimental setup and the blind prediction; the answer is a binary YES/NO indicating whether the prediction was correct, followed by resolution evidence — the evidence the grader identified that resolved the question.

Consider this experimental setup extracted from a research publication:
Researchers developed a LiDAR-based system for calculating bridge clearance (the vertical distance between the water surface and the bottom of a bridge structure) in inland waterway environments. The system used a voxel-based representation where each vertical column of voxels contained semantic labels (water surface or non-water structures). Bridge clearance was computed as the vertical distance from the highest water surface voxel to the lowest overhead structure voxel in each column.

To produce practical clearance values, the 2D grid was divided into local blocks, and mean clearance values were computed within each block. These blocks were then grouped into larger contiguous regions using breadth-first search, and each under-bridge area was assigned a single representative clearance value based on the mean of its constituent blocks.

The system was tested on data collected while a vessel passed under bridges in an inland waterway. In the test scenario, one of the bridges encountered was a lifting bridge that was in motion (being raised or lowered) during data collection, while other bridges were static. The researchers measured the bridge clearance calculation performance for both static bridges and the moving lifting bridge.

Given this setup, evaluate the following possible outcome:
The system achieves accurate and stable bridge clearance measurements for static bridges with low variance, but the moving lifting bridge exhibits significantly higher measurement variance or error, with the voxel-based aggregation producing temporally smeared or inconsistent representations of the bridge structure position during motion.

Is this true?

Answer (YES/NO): YES